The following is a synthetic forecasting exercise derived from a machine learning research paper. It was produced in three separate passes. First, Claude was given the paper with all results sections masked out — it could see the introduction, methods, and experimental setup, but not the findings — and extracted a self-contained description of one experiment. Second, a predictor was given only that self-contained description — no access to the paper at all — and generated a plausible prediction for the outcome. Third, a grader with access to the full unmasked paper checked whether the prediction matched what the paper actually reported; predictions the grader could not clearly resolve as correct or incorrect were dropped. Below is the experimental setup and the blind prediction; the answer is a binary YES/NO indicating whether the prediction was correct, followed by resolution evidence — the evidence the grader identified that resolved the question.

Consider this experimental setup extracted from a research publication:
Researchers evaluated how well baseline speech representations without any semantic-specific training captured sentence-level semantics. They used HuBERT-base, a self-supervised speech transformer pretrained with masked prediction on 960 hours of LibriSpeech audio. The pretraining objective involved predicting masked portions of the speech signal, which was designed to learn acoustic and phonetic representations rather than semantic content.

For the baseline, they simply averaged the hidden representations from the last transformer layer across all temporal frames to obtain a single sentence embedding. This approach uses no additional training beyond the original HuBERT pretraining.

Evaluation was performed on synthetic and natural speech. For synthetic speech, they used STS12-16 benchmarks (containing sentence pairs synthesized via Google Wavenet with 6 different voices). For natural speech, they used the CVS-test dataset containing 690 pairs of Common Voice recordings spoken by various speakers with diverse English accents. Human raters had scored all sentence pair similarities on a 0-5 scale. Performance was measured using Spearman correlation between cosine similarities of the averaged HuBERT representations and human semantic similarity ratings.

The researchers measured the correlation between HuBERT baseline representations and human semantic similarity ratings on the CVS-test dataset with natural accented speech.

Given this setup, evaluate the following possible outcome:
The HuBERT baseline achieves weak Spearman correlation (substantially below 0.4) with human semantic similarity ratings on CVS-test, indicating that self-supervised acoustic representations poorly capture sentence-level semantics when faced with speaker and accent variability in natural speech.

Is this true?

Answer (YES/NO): YES